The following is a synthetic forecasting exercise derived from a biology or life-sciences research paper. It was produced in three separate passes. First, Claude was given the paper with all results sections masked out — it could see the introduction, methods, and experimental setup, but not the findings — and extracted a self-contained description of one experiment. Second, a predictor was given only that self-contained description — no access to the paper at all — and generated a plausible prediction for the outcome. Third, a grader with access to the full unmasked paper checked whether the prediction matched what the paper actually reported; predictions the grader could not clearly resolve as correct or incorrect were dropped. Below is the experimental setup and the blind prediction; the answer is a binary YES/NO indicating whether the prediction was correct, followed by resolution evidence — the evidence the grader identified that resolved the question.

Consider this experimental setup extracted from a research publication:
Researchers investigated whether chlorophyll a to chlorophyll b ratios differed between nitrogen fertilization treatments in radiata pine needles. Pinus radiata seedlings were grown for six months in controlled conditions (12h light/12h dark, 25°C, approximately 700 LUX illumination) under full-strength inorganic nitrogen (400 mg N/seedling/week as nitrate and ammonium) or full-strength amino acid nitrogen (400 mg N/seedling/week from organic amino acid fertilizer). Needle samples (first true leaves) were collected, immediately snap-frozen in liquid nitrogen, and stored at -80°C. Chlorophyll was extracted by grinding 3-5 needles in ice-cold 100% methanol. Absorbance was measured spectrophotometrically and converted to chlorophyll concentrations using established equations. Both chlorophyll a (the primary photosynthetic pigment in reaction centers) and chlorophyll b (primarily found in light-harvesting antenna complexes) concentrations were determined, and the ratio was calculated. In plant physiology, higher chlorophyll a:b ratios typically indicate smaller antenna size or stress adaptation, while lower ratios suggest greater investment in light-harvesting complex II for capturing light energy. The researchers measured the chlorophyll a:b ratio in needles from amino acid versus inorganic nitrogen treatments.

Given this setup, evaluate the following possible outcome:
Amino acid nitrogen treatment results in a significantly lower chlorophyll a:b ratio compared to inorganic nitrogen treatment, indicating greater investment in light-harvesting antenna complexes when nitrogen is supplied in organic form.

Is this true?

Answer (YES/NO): NO